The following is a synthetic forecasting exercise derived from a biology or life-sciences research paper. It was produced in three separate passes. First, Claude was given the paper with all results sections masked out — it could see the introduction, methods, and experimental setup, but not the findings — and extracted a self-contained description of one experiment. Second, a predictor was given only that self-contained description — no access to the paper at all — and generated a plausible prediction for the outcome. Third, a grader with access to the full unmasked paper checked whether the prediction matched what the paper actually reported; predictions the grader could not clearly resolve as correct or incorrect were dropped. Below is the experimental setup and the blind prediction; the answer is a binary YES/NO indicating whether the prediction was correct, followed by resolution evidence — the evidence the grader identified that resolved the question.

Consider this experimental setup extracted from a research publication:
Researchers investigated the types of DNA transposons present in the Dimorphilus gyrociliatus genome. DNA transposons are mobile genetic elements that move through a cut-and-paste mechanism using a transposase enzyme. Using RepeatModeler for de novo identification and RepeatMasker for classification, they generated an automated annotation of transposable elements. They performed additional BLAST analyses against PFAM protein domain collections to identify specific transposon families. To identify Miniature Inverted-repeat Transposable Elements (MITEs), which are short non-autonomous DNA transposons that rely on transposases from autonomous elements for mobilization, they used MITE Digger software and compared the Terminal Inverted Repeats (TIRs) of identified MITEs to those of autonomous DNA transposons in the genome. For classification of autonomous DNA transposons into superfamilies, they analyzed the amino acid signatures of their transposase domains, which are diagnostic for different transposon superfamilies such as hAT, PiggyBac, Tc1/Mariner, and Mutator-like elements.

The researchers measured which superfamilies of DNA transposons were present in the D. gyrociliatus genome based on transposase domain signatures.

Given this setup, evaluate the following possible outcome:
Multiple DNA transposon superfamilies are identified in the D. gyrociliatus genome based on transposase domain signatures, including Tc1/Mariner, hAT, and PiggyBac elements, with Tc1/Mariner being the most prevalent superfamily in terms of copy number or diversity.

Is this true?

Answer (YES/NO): NO